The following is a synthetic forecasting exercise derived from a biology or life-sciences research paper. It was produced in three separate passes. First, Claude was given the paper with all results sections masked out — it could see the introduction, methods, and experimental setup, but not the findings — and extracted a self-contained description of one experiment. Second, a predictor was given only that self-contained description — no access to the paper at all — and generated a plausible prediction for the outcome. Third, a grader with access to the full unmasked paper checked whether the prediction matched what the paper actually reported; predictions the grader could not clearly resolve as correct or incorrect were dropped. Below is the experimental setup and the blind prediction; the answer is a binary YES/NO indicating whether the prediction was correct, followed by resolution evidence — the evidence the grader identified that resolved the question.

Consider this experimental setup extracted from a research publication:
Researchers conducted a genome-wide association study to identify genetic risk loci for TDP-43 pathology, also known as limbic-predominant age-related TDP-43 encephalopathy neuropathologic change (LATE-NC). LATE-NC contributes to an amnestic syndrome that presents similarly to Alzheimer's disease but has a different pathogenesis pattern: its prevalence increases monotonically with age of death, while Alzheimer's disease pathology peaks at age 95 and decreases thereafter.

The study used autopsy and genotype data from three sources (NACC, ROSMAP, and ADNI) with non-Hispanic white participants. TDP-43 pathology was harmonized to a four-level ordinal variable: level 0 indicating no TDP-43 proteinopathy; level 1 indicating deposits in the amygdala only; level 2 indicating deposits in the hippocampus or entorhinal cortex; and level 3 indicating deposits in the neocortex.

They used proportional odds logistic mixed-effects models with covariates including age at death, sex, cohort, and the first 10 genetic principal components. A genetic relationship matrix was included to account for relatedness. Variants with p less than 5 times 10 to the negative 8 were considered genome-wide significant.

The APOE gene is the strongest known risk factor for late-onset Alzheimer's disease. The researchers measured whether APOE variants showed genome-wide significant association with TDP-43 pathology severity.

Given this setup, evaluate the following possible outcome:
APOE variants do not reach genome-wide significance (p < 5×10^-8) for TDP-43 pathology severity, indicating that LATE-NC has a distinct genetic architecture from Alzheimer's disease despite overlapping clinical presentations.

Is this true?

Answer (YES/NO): NO